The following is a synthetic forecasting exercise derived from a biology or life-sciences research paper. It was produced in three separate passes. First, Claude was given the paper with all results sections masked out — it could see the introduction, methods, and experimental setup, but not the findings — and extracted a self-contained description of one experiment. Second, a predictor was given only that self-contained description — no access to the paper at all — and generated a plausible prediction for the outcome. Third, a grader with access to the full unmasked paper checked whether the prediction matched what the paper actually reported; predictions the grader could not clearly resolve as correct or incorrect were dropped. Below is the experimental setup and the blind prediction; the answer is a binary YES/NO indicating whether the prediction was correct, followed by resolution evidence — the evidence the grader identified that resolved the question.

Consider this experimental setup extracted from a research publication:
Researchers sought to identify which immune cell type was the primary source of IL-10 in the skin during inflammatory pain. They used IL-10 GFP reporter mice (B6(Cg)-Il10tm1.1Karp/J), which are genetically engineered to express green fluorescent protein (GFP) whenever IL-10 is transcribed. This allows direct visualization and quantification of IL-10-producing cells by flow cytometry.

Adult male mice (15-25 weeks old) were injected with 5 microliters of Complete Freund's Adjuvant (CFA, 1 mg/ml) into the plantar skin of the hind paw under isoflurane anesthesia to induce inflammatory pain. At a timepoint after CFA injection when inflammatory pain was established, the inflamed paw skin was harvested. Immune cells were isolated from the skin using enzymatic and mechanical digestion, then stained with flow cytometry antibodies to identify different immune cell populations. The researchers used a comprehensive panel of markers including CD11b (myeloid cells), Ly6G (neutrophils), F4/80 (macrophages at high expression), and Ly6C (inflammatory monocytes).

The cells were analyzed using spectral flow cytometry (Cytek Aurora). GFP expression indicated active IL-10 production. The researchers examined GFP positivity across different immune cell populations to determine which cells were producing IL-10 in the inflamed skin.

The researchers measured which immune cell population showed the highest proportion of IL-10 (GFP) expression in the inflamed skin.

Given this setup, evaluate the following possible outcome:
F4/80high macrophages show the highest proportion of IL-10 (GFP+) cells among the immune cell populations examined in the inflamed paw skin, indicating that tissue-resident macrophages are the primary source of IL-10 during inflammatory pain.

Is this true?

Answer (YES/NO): NO